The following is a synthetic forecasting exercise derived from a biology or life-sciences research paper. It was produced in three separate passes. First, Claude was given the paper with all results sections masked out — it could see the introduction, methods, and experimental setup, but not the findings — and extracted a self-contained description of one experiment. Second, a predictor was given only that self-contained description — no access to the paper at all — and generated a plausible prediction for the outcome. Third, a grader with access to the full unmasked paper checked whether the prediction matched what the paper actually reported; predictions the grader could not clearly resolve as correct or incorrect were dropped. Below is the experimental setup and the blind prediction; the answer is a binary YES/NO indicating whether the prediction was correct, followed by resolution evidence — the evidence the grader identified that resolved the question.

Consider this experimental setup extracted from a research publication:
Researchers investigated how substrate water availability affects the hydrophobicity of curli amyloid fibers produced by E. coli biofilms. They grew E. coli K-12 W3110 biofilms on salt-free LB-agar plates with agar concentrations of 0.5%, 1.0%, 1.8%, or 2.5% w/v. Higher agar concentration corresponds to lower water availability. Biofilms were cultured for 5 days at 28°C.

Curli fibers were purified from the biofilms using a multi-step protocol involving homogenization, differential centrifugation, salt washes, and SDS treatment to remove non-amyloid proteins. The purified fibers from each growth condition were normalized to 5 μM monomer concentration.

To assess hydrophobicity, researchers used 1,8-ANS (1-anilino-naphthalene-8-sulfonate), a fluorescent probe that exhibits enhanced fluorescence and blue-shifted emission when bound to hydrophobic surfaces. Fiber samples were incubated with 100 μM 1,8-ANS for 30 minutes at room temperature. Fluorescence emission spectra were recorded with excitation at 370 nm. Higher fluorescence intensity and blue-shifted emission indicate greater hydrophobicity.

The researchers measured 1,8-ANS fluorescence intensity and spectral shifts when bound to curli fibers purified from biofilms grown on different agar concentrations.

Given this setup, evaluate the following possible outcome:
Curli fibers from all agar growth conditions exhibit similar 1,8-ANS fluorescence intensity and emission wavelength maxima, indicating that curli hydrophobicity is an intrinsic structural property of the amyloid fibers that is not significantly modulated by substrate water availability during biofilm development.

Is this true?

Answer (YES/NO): NO